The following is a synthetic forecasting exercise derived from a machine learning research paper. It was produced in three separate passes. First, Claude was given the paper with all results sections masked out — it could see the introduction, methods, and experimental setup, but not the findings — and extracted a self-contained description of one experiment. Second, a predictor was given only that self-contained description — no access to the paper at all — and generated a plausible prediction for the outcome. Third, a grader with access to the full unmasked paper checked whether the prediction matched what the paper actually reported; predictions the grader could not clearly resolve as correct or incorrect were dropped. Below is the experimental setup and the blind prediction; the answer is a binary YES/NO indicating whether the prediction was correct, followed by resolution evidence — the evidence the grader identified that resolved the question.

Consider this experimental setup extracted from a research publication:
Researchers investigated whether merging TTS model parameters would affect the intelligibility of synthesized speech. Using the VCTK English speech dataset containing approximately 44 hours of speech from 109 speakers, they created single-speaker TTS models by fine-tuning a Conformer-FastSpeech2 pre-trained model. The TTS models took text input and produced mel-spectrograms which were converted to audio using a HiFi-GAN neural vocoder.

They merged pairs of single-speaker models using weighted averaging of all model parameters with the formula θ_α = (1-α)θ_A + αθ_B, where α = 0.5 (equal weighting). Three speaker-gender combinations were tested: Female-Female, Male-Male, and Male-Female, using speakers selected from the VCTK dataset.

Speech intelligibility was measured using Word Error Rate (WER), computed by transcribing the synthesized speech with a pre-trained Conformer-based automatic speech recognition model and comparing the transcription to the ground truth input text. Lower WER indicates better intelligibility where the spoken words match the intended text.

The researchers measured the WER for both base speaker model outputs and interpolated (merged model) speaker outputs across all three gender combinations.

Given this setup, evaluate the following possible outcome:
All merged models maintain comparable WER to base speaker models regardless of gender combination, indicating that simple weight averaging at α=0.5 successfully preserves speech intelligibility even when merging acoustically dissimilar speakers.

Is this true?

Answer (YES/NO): YES